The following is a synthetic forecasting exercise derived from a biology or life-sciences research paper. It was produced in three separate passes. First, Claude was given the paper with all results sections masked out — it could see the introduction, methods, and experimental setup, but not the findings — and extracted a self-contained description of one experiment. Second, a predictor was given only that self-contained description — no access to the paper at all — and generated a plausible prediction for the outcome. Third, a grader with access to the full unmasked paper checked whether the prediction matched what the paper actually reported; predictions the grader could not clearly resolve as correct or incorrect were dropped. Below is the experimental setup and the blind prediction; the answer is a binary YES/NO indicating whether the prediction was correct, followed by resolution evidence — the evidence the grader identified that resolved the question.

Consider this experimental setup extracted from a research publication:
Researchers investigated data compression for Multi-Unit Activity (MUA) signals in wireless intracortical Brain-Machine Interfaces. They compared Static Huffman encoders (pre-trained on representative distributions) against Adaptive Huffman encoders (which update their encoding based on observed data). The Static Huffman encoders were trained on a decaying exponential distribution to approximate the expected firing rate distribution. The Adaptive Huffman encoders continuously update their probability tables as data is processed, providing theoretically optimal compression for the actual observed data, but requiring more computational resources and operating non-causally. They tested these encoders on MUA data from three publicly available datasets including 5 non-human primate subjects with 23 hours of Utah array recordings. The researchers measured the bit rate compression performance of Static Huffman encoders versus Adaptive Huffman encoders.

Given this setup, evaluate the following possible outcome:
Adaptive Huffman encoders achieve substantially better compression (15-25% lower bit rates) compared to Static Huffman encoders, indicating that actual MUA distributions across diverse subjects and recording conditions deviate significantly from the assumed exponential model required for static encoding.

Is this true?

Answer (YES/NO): NO